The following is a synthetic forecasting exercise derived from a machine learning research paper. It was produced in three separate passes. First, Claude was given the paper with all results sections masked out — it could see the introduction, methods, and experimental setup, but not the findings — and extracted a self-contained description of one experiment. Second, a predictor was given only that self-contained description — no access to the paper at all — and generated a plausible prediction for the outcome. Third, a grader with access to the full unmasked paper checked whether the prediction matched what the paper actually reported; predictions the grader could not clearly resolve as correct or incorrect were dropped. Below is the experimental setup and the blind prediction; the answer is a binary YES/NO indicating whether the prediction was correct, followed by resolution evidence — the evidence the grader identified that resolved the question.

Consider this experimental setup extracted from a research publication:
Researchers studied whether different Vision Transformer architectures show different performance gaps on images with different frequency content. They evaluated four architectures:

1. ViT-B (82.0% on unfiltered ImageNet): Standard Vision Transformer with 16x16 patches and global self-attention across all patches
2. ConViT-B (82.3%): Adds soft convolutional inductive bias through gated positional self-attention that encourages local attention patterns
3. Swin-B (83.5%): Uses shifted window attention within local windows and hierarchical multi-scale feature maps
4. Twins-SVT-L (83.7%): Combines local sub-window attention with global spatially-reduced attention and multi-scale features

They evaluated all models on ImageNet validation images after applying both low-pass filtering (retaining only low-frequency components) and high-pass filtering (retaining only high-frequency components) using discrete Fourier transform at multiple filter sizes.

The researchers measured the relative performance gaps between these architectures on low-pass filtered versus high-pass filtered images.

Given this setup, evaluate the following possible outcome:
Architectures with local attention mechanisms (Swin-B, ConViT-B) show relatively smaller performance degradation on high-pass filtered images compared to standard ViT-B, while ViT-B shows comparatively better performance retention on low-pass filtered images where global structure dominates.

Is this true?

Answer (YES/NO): NO